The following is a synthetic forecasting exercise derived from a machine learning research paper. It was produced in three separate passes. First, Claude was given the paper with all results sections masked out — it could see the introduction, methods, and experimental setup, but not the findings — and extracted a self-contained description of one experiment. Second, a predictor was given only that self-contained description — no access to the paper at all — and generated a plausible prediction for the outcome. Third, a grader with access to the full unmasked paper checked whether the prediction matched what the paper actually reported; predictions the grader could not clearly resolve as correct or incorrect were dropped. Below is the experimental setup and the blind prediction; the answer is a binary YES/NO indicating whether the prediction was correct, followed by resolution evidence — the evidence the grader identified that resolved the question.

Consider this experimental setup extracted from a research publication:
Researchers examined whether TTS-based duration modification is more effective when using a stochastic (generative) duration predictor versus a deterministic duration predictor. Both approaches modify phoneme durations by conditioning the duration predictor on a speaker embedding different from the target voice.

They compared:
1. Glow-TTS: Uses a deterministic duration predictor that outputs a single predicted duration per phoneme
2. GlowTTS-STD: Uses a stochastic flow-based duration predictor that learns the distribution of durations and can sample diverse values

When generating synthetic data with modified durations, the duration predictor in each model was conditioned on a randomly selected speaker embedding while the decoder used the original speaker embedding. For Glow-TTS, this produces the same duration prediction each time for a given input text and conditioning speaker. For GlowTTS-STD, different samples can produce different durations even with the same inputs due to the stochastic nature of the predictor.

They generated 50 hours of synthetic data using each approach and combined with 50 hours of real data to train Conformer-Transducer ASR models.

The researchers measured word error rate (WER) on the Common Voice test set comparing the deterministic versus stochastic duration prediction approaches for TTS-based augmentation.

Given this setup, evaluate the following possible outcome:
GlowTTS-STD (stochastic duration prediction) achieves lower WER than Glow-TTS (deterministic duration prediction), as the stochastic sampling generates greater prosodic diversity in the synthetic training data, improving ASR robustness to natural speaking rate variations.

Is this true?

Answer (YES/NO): NO